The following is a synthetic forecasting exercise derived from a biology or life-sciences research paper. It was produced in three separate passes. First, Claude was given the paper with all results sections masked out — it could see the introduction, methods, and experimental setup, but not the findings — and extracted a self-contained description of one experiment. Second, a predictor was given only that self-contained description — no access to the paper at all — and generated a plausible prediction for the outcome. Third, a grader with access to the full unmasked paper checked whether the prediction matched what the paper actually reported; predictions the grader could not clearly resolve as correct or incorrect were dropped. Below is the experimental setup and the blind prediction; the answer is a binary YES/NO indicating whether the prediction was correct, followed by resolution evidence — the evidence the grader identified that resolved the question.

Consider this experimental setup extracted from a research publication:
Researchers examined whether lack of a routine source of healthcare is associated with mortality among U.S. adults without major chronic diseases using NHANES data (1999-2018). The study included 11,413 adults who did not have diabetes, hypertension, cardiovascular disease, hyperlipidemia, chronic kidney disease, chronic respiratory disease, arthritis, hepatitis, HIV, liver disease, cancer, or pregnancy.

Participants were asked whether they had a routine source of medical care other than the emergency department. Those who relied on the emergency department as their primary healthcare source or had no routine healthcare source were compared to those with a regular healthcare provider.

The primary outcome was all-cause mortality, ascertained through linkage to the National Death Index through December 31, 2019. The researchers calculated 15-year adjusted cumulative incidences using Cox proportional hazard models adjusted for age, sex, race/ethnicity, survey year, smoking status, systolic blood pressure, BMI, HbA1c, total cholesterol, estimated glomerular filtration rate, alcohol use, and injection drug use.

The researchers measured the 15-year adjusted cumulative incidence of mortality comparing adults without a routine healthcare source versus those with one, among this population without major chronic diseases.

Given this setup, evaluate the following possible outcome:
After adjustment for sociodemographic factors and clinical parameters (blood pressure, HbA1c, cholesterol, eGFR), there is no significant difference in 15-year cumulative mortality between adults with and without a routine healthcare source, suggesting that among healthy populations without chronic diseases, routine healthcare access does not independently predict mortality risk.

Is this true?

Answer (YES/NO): YES